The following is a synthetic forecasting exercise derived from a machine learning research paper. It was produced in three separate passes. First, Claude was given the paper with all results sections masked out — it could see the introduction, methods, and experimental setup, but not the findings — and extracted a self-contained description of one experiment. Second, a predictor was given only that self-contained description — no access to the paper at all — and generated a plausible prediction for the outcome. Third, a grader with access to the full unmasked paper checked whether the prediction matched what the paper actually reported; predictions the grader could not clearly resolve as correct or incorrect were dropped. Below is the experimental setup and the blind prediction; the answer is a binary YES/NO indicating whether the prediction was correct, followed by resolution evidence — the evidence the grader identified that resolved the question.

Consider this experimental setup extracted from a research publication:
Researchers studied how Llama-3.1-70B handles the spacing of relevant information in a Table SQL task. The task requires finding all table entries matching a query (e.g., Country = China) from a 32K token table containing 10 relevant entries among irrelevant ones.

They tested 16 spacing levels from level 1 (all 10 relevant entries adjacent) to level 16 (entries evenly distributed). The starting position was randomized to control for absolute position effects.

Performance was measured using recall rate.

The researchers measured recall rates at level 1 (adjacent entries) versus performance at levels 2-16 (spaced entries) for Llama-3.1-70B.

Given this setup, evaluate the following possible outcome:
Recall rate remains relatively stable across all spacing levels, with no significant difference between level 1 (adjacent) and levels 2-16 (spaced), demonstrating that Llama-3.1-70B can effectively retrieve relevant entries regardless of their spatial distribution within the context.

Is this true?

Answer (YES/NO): NO